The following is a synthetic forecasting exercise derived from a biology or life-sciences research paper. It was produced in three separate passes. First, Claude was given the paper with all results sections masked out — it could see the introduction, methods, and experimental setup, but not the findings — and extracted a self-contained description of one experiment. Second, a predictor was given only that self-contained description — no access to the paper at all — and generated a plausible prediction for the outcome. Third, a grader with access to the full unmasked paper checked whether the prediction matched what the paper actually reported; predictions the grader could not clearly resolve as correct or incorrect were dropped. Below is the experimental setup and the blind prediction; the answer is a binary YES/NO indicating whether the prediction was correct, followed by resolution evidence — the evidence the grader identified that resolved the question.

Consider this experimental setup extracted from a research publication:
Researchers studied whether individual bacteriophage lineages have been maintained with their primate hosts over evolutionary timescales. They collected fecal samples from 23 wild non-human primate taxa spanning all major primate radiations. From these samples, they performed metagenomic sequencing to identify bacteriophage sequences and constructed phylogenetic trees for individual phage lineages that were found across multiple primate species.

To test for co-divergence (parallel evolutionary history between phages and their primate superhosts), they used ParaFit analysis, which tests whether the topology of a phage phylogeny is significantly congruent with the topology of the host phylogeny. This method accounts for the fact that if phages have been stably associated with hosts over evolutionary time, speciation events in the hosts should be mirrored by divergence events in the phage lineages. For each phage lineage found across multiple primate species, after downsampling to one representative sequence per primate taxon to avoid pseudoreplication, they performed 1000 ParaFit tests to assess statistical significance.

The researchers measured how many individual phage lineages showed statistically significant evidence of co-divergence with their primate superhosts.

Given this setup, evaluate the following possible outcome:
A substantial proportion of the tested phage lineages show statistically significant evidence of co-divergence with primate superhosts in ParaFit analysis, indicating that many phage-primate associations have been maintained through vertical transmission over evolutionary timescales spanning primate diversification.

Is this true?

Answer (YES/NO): NO